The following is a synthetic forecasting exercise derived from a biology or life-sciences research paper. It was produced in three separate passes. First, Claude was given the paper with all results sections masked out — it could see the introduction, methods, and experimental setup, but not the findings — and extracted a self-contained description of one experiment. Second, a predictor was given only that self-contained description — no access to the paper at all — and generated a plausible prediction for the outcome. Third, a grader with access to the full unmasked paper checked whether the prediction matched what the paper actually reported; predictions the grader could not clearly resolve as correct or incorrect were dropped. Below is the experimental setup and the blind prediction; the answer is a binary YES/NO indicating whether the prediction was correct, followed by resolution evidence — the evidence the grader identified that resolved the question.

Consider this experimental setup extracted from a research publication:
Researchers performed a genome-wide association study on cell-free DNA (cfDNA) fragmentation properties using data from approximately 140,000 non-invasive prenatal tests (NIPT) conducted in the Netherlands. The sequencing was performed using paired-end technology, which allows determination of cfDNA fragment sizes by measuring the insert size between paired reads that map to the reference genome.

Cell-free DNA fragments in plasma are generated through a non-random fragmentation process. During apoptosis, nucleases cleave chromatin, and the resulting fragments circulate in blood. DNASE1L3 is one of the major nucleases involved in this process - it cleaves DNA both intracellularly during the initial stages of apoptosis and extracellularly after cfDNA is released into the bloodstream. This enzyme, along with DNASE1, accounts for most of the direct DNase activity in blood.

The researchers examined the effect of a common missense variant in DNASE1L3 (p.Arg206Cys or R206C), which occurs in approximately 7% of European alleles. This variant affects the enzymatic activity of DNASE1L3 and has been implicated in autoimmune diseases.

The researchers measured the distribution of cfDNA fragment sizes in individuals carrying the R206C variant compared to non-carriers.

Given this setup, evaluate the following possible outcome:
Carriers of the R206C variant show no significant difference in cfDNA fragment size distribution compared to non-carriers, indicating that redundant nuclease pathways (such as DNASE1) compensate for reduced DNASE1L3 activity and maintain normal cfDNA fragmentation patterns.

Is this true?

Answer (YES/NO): NO